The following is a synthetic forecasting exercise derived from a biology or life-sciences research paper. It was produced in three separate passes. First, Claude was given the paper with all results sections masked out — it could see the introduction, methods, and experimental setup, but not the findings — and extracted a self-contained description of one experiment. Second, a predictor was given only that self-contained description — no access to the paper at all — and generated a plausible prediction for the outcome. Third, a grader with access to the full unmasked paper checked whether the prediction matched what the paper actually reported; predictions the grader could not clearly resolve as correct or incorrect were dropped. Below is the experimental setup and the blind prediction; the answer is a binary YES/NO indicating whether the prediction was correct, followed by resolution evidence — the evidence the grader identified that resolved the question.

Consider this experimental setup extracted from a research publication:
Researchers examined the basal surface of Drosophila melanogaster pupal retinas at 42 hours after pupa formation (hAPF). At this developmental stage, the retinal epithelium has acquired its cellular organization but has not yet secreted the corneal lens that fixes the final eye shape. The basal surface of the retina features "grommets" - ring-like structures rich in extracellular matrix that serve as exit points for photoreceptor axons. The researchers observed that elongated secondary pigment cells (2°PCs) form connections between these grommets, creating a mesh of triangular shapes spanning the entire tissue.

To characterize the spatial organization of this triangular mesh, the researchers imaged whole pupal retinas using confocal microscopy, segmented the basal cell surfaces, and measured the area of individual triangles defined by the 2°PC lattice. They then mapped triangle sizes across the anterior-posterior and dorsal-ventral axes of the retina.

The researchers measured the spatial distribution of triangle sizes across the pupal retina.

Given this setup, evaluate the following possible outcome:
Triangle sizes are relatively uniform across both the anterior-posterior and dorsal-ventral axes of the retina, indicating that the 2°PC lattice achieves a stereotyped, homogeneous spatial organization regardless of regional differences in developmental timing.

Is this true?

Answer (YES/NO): NO